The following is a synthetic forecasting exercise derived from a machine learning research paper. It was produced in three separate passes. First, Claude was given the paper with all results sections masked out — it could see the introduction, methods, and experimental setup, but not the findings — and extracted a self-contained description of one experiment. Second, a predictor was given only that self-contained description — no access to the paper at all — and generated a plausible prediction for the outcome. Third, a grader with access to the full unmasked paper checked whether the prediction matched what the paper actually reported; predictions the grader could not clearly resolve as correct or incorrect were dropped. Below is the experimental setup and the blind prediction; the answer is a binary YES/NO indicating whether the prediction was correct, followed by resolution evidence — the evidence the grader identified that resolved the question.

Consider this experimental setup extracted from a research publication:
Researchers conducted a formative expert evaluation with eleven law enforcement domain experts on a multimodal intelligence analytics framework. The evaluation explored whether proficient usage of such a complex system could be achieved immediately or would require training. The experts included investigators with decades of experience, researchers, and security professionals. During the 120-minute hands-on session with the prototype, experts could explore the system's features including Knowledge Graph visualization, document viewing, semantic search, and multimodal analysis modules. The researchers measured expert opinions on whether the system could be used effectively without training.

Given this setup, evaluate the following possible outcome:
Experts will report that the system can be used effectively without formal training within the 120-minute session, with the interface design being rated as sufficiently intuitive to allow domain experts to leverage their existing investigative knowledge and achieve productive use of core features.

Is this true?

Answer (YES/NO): NO